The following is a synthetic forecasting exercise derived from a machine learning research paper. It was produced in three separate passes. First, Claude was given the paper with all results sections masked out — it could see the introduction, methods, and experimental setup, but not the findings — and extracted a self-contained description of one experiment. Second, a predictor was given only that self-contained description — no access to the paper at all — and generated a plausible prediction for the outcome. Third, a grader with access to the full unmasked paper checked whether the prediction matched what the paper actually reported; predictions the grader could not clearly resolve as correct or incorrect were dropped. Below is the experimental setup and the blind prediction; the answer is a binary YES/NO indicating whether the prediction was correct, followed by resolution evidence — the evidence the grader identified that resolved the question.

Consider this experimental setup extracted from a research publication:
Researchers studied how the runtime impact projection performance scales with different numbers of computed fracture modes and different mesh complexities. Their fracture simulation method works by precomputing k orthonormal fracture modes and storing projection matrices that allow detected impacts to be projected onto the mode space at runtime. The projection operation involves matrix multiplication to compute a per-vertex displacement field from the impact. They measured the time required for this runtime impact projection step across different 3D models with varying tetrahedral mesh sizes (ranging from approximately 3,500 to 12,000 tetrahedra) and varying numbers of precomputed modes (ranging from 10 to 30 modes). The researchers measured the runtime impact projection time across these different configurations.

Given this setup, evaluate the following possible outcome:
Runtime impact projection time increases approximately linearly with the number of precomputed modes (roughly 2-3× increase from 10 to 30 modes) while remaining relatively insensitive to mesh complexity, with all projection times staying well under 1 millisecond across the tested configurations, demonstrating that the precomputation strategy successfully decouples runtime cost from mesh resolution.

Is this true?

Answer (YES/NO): NO